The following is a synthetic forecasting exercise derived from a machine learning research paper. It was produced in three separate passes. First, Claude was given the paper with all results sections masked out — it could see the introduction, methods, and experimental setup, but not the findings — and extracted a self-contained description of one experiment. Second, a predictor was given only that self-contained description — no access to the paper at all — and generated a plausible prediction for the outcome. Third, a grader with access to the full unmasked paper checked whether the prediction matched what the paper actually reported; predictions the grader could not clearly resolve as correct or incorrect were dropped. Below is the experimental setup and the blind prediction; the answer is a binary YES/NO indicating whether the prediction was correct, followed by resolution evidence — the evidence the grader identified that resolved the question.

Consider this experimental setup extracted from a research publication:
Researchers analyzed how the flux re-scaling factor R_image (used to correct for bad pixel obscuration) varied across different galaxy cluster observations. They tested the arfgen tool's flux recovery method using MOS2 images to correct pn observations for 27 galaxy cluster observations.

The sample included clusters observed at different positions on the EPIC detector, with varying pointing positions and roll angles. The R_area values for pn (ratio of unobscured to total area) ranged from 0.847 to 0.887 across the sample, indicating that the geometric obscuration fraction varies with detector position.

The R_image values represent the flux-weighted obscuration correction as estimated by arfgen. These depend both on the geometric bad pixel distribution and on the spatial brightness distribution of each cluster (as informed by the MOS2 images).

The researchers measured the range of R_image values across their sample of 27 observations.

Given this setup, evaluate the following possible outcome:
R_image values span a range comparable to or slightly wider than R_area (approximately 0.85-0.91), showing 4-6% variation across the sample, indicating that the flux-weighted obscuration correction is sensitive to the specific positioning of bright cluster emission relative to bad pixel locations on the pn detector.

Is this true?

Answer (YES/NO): NO